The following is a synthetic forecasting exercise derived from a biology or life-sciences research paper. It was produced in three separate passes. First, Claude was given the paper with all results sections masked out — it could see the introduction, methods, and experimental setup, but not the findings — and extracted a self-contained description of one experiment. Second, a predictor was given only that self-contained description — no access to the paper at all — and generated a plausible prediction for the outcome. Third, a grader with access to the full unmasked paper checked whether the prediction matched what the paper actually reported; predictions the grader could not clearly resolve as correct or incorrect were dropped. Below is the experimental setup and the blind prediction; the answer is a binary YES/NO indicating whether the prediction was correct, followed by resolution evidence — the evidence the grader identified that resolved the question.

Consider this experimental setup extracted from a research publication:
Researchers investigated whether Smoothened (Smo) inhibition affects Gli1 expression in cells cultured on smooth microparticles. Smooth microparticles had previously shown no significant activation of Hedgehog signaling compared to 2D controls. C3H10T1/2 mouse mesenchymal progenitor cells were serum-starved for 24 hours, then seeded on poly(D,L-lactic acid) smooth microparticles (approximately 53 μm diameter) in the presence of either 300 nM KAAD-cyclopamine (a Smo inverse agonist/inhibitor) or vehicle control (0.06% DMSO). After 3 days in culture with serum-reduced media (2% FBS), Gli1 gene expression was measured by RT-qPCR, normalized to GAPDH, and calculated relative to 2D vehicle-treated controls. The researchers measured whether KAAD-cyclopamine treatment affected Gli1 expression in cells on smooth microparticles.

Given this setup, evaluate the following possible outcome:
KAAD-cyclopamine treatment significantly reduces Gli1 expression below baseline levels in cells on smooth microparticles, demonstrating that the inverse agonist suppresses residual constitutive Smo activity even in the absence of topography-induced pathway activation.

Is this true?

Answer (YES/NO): NO